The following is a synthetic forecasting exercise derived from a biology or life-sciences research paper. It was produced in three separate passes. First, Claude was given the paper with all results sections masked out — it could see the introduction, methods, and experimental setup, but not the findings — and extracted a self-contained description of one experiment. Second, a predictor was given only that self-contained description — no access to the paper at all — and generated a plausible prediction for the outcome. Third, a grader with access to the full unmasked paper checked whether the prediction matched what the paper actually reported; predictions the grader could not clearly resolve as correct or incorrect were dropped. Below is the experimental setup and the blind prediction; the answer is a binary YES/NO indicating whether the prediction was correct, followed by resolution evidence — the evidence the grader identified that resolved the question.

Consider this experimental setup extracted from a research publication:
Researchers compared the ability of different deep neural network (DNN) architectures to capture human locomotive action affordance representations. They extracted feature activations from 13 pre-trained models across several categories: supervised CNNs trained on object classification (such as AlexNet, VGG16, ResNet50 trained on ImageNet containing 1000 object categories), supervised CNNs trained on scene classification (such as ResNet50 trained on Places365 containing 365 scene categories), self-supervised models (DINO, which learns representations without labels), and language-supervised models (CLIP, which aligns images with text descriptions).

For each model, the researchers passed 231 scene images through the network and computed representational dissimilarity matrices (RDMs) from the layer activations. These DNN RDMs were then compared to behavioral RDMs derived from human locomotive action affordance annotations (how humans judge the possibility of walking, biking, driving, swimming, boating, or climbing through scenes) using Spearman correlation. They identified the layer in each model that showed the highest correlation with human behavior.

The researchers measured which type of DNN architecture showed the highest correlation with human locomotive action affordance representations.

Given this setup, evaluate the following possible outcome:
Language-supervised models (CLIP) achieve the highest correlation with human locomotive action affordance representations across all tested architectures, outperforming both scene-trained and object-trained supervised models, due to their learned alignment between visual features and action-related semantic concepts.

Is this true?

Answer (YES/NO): NO